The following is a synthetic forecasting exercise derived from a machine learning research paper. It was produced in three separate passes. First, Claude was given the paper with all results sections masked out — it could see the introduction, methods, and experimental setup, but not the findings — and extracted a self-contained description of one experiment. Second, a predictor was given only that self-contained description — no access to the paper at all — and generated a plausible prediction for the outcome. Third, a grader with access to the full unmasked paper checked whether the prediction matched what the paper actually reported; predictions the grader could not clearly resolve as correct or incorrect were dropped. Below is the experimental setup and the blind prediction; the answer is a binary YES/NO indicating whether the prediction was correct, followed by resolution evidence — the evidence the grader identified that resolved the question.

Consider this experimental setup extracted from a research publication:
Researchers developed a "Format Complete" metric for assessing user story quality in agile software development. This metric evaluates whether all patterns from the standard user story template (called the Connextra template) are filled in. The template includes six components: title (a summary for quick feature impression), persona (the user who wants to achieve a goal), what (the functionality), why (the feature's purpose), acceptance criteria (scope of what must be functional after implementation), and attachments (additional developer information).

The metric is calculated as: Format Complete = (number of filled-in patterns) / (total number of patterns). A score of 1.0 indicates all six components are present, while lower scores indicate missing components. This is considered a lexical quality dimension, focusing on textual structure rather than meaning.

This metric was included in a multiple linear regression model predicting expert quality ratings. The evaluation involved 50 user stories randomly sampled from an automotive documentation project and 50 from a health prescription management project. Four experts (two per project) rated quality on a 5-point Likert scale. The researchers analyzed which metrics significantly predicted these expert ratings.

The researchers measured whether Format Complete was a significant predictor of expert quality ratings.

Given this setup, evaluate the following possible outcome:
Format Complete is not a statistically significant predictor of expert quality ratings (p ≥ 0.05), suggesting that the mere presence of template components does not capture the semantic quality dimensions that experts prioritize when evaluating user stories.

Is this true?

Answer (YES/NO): NO